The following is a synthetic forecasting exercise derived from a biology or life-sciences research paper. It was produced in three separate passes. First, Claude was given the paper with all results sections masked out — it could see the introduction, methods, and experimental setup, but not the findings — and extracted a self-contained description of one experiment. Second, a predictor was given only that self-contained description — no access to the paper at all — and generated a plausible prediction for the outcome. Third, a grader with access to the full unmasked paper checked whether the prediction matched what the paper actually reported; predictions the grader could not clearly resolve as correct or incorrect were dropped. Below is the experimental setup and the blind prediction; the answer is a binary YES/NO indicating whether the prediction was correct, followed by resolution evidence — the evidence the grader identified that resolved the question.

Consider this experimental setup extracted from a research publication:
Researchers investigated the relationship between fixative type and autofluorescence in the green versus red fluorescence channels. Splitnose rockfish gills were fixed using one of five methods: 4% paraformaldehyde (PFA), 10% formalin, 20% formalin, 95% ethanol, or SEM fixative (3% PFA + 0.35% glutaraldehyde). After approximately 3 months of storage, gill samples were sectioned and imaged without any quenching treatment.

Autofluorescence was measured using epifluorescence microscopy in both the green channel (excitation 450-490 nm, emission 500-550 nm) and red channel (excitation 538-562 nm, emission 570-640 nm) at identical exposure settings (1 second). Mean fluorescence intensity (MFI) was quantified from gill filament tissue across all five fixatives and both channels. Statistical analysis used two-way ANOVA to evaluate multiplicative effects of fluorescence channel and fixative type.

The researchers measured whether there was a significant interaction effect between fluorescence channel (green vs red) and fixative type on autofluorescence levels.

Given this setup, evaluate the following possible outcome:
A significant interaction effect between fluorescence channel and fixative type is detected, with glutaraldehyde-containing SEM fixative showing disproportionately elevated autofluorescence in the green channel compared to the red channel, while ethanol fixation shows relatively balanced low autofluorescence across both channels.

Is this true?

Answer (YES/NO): NO